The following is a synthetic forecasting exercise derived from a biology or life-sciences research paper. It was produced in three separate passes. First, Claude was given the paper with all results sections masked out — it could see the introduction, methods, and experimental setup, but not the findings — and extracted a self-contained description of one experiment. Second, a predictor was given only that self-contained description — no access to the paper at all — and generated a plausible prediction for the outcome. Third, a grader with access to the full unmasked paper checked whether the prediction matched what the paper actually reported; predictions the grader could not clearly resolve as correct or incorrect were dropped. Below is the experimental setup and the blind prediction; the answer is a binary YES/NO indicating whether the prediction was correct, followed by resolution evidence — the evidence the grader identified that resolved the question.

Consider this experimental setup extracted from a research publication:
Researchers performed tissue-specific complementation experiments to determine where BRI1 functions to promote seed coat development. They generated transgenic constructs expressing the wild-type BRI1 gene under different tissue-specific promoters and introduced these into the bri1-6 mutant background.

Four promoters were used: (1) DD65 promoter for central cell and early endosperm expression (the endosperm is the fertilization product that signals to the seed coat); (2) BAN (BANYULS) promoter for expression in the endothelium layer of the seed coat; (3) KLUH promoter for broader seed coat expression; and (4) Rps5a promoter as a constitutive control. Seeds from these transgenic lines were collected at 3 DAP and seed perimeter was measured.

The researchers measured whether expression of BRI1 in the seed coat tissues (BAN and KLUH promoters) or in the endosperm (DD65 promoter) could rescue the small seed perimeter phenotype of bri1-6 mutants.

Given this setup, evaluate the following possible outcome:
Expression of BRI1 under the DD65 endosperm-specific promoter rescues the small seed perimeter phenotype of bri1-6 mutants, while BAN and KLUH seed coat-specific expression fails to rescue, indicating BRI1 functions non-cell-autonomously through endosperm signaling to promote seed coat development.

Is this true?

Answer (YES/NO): NO